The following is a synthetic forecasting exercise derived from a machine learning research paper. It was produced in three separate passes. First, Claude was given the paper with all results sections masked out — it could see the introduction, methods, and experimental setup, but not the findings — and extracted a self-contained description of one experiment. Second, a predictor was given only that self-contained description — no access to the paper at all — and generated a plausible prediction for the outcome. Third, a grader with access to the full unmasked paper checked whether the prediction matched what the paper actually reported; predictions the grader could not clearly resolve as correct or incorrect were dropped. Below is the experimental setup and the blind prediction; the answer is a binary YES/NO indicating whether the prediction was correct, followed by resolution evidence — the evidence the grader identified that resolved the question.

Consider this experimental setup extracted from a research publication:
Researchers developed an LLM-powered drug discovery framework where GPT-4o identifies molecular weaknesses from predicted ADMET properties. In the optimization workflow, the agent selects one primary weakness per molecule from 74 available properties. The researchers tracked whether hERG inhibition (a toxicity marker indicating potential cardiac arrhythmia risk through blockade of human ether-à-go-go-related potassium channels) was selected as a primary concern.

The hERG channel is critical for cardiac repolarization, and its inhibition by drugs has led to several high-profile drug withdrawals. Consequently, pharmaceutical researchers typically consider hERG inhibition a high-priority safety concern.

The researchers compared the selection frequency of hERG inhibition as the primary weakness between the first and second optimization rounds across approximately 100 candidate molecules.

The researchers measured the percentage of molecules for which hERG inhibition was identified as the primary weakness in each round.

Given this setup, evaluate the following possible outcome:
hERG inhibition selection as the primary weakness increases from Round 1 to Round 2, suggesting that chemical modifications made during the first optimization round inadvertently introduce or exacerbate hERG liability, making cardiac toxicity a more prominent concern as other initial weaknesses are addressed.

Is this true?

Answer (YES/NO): NO